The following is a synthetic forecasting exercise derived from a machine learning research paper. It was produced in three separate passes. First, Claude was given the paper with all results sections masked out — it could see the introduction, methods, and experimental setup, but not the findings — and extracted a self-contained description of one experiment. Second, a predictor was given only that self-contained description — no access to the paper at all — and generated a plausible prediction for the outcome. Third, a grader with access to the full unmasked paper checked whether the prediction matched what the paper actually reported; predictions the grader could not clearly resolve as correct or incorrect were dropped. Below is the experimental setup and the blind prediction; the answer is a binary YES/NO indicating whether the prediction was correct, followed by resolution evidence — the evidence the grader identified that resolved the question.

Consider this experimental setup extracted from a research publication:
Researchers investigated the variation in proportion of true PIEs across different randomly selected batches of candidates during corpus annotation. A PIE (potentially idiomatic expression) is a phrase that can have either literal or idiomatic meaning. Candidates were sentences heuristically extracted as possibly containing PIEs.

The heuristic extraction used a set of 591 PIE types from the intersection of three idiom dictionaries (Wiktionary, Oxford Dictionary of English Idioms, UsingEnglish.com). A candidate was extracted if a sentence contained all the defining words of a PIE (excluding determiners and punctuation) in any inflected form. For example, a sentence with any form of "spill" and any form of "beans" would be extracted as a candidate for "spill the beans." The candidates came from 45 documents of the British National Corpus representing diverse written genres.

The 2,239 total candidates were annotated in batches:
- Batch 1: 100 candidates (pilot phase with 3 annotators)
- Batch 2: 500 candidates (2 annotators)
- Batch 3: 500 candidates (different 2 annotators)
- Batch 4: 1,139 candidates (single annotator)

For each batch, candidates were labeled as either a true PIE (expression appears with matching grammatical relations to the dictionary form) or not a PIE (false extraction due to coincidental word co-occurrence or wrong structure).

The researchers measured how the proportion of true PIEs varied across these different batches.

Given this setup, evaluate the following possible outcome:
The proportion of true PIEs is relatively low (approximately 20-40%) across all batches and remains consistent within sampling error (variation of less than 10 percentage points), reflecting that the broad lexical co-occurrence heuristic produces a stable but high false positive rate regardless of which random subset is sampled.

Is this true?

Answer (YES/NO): NO